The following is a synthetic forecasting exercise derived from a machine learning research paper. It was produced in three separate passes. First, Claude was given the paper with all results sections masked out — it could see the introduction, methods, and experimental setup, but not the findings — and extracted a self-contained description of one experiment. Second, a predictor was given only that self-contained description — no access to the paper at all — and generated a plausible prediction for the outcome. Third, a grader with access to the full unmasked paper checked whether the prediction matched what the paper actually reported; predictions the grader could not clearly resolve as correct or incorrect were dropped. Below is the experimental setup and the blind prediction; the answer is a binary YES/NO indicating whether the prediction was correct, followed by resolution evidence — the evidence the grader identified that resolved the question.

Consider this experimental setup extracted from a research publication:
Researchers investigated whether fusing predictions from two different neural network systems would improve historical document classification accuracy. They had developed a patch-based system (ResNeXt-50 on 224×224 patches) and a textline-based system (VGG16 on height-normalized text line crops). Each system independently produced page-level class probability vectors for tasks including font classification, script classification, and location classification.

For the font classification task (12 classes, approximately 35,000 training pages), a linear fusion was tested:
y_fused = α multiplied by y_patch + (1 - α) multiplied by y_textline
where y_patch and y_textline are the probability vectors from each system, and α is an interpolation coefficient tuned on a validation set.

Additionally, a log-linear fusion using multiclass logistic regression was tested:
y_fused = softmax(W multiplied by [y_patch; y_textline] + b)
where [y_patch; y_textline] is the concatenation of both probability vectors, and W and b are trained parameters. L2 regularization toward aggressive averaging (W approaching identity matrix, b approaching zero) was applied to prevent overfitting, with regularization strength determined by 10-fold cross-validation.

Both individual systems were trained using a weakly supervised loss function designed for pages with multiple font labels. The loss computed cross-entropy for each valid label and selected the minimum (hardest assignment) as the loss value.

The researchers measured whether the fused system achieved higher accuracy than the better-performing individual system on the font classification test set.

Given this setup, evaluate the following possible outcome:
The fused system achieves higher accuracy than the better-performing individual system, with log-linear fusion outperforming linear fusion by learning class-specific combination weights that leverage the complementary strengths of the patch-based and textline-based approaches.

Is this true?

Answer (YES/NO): YES